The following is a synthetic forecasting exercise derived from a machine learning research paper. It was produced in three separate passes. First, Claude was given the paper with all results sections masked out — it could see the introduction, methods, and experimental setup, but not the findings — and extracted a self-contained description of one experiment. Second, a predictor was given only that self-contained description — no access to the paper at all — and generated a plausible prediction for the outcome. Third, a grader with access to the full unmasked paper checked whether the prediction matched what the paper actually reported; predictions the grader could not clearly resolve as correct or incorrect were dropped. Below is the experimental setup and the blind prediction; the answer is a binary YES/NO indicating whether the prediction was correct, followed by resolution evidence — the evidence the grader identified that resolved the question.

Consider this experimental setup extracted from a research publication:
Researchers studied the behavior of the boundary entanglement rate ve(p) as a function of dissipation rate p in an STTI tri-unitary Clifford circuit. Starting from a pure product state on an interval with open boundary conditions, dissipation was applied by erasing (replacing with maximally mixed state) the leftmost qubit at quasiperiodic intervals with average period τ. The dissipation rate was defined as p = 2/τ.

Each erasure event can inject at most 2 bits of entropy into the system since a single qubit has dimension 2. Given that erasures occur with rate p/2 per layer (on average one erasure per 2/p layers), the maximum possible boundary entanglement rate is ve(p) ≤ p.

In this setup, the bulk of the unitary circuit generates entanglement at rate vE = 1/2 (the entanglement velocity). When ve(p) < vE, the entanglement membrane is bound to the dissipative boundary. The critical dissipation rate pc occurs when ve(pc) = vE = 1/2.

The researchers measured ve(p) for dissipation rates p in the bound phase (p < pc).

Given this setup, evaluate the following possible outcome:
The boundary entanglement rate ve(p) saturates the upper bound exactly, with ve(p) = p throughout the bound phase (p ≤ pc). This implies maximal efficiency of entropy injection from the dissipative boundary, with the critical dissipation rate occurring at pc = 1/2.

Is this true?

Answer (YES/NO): YES